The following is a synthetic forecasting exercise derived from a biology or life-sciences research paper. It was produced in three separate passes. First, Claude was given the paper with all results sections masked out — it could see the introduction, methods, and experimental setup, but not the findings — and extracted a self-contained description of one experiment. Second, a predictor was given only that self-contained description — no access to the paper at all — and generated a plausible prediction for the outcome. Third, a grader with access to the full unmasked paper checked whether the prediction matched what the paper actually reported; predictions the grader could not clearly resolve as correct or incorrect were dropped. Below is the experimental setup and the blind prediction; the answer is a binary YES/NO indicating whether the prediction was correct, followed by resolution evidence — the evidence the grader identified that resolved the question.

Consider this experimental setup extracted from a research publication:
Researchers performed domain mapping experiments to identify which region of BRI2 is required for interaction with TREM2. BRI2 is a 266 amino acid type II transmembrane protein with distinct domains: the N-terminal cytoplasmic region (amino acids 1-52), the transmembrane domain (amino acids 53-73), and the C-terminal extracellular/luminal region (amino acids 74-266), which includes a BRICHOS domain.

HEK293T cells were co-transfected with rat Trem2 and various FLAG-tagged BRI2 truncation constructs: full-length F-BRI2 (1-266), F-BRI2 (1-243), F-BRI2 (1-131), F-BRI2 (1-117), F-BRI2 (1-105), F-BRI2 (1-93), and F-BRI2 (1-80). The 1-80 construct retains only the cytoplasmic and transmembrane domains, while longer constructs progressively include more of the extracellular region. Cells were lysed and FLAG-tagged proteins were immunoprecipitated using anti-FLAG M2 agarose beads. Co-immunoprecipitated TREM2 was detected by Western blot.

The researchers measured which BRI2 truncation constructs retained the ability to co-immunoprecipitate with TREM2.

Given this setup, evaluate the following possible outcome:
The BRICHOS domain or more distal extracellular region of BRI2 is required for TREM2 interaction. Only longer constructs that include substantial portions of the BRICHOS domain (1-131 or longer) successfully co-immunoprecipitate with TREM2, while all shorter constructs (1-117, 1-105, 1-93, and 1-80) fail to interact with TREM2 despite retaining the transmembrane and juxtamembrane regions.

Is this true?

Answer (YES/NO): NO